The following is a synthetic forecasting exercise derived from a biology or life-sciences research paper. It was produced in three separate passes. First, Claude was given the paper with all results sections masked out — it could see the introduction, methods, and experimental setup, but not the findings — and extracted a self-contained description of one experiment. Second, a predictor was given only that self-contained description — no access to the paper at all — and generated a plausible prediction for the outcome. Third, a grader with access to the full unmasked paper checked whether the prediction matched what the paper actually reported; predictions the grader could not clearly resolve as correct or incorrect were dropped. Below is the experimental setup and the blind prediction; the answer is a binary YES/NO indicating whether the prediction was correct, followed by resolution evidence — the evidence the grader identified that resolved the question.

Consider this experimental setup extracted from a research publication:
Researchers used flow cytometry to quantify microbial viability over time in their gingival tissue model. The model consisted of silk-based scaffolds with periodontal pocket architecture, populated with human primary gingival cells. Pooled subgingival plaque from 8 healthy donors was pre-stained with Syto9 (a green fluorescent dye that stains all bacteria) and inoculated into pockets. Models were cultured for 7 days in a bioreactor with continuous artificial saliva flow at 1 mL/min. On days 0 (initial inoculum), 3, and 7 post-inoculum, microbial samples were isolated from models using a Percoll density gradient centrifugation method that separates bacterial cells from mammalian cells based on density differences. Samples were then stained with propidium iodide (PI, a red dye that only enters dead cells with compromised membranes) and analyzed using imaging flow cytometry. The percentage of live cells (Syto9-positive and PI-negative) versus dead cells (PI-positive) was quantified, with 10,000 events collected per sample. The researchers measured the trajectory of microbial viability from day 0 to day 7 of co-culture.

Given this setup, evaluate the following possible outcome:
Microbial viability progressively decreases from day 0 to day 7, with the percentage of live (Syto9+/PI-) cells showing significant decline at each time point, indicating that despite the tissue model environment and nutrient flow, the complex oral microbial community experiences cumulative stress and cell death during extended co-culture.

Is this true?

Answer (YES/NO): NO